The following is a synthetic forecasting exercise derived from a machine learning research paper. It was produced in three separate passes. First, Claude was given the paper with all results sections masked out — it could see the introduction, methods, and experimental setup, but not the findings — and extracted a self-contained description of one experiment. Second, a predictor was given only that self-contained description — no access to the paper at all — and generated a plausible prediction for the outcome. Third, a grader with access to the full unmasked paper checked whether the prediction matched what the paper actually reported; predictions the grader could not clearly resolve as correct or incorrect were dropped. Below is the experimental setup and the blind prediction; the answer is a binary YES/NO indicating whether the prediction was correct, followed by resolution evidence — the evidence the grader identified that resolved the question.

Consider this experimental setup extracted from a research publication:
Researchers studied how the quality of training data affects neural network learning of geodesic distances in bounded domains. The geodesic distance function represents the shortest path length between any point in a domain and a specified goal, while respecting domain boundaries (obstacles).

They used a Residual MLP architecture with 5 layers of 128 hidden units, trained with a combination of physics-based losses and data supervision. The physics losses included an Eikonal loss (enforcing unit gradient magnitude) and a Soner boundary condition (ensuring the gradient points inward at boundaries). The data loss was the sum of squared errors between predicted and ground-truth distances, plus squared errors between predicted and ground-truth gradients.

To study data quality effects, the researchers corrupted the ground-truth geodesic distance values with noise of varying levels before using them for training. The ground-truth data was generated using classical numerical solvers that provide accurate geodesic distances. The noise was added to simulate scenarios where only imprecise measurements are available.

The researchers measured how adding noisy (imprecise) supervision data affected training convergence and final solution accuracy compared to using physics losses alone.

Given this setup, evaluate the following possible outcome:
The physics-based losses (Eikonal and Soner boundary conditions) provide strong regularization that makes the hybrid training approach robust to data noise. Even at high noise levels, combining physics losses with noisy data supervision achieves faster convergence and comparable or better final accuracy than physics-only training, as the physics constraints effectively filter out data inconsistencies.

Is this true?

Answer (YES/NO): NO